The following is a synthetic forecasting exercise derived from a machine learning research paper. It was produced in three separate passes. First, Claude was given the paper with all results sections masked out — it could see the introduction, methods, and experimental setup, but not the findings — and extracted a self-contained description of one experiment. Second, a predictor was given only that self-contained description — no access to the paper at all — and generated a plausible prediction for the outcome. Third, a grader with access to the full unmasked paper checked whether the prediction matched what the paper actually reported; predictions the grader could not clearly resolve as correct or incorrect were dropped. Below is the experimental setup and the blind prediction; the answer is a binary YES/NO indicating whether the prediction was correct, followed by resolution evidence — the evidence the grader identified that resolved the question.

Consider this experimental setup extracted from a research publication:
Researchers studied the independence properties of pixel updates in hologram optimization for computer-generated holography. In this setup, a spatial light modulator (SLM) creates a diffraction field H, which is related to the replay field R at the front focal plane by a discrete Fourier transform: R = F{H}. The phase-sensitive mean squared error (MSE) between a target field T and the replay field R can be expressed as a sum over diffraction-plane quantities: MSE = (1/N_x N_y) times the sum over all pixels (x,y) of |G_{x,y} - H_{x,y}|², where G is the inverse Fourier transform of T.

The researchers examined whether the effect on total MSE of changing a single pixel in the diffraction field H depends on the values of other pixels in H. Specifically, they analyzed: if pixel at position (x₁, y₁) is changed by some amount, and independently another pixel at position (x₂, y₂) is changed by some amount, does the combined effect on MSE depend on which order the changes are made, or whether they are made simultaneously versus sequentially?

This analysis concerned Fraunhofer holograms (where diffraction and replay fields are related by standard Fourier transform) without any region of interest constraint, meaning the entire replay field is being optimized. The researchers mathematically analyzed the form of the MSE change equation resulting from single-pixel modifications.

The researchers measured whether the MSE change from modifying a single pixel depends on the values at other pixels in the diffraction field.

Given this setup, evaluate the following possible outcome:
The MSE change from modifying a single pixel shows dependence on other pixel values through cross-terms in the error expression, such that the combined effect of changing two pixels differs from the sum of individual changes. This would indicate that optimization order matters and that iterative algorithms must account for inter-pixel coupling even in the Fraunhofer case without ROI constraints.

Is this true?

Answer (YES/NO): NO